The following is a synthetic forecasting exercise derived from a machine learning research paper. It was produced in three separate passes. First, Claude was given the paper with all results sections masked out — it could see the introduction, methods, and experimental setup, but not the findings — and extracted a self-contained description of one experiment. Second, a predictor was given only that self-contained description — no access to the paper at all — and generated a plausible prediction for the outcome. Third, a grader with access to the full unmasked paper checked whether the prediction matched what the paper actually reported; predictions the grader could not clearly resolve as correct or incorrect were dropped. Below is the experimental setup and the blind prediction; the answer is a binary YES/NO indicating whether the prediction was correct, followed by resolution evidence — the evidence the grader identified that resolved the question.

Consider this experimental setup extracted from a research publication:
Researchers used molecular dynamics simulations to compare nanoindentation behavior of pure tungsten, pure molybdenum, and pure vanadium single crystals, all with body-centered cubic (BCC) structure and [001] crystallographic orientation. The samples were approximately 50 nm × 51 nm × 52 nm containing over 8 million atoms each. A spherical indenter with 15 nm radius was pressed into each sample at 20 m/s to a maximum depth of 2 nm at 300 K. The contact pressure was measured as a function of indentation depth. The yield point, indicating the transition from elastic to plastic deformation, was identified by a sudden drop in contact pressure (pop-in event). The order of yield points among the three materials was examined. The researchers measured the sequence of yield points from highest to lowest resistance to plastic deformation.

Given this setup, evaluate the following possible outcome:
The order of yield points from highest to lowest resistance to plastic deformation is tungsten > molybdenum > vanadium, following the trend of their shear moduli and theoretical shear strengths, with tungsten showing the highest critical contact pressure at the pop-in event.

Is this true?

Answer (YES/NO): YES